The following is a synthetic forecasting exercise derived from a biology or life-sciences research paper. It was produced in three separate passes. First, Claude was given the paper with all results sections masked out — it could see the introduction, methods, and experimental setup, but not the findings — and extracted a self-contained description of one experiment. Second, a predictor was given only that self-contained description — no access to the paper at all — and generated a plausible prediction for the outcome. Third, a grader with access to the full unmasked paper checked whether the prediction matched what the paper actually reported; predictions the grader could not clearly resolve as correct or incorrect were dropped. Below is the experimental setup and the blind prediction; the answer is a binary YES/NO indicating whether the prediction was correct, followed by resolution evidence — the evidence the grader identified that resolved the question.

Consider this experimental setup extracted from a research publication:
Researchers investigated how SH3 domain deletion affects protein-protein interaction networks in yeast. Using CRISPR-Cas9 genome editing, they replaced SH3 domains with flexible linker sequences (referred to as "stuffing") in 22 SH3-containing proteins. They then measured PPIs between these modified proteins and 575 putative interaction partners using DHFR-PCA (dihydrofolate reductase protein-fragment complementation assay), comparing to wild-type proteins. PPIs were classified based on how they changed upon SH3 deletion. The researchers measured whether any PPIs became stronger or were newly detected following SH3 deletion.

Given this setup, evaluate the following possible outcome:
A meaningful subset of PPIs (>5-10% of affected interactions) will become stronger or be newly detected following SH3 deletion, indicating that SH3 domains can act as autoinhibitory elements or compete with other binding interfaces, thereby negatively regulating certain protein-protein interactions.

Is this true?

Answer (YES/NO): YES